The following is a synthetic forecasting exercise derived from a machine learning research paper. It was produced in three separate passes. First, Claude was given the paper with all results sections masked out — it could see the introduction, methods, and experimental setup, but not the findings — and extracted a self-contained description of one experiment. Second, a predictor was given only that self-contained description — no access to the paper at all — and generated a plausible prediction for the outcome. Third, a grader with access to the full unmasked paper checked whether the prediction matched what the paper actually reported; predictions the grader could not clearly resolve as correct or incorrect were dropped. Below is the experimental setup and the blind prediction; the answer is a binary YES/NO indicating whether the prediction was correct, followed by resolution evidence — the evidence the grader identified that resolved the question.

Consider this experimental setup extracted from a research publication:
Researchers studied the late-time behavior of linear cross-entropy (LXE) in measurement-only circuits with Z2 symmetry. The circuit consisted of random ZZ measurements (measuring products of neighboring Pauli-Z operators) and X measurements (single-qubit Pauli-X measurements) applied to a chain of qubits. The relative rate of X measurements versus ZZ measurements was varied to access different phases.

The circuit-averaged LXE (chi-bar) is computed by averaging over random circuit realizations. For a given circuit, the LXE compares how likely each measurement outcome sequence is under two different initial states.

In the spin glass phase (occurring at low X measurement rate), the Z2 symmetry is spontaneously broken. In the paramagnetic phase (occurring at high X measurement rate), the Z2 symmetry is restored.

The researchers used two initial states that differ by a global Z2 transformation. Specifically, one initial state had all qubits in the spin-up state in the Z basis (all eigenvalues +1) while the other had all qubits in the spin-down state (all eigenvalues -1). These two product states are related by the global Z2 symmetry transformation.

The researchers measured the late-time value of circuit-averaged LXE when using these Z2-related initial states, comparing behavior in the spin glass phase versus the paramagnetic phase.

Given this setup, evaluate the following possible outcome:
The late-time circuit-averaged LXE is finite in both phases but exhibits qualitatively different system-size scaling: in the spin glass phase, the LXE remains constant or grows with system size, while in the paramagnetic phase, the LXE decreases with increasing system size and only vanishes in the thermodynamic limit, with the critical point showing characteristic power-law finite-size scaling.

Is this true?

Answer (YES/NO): NO